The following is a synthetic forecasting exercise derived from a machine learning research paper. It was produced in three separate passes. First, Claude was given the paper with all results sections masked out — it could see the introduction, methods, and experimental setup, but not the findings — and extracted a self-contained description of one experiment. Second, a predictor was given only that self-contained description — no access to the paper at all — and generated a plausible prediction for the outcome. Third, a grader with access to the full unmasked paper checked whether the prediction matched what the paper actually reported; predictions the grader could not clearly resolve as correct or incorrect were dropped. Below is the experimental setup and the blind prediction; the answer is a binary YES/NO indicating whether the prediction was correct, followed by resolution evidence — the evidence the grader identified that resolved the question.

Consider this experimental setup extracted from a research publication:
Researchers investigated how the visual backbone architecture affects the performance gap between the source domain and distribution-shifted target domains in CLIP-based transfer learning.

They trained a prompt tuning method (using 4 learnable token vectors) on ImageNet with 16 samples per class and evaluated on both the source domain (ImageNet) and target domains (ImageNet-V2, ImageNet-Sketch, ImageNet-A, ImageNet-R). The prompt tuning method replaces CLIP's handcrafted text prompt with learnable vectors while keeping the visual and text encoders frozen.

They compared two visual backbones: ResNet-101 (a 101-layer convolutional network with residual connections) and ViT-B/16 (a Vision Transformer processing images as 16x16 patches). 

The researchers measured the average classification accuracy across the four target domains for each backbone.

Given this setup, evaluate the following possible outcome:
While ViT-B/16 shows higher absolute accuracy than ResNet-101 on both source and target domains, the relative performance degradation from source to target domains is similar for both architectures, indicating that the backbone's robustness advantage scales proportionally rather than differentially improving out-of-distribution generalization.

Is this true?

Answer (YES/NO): NO